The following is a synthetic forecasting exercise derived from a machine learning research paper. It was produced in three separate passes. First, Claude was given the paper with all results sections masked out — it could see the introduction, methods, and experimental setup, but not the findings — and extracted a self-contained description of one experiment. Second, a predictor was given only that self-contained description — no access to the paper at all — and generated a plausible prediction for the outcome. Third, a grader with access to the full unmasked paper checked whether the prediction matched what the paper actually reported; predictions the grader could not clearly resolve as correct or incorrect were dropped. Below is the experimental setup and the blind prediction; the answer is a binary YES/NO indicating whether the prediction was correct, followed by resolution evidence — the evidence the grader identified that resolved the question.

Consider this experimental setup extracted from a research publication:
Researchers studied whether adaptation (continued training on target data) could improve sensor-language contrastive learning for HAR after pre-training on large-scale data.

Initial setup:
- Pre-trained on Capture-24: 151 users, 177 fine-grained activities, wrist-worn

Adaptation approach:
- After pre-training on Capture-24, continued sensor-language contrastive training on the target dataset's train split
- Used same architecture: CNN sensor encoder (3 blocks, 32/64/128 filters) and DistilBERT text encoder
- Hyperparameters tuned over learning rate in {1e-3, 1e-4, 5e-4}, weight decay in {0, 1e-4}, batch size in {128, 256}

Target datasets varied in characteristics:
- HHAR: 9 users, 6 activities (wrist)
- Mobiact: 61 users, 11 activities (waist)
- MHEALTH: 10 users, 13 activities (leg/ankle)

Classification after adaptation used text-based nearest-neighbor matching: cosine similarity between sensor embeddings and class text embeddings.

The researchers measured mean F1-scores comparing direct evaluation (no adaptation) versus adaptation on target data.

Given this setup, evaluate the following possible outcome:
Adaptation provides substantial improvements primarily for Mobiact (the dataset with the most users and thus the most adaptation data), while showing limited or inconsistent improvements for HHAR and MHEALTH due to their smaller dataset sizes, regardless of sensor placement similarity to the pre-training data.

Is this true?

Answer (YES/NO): NO